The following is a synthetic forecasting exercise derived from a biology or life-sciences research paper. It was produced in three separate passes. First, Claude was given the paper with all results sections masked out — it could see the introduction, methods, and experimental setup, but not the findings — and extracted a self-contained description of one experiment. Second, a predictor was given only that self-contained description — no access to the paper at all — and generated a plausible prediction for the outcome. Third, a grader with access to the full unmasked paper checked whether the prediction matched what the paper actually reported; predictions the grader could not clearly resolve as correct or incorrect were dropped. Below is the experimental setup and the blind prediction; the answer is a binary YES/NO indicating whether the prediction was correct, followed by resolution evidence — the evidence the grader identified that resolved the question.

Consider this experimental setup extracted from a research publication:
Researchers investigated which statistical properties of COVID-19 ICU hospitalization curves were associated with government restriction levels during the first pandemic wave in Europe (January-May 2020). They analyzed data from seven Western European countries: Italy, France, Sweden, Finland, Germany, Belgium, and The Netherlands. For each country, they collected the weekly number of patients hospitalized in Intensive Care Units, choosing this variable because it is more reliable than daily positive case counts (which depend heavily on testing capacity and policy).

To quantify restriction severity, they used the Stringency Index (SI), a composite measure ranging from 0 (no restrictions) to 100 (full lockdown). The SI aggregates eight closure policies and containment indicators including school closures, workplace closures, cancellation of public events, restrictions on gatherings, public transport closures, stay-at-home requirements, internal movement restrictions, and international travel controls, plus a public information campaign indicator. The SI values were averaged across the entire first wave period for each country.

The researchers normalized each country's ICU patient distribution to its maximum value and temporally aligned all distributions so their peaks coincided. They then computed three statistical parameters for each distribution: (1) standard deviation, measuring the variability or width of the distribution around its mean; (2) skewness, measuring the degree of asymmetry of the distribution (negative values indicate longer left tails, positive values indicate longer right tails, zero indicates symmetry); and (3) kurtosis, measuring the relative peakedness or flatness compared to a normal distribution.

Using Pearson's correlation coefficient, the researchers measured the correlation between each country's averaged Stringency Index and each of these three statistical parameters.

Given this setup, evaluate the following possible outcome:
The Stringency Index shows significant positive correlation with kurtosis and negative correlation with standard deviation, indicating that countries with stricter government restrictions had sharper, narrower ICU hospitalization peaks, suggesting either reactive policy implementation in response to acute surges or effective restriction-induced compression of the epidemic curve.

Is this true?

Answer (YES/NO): NO